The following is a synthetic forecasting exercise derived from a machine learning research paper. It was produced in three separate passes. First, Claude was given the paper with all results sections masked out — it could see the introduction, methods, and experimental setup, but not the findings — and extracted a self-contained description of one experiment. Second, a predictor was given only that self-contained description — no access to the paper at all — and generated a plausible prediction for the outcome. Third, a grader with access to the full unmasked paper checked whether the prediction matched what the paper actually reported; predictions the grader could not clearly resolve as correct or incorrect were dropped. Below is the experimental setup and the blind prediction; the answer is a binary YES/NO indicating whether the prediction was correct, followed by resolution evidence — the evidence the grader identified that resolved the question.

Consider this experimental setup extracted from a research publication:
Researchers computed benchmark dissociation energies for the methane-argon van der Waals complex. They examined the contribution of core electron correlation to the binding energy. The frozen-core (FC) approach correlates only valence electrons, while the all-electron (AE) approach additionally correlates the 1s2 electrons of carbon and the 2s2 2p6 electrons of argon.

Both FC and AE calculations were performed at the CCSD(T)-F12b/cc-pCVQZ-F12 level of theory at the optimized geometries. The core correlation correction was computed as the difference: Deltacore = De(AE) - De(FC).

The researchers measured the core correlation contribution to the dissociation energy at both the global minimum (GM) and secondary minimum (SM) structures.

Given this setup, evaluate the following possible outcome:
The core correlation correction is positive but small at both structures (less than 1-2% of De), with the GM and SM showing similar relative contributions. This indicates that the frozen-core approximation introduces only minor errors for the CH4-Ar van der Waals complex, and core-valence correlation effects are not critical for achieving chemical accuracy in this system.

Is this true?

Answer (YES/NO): NO